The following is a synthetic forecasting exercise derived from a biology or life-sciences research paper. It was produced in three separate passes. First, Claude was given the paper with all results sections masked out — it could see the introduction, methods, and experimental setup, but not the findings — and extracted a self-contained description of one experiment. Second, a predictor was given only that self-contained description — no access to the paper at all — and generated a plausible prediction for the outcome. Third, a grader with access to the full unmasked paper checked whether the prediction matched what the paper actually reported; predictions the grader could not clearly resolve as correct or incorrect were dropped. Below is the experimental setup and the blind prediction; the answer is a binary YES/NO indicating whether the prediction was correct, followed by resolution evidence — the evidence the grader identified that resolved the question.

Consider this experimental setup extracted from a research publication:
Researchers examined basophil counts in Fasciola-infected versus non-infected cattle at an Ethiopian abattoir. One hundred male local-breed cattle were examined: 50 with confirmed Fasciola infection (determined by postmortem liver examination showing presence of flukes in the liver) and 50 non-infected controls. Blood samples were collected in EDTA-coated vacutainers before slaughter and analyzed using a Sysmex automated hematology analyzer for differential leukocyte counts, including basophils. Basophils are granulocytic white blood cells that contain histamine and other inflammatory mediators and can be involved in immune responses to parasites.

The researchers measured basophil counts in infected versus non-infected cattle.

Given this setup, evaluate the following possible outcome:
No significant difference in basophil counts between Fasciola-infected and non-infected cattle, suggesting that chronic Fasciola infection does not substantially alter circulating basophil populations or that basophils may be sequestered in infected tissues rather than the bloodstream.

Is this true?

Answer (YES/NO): YES